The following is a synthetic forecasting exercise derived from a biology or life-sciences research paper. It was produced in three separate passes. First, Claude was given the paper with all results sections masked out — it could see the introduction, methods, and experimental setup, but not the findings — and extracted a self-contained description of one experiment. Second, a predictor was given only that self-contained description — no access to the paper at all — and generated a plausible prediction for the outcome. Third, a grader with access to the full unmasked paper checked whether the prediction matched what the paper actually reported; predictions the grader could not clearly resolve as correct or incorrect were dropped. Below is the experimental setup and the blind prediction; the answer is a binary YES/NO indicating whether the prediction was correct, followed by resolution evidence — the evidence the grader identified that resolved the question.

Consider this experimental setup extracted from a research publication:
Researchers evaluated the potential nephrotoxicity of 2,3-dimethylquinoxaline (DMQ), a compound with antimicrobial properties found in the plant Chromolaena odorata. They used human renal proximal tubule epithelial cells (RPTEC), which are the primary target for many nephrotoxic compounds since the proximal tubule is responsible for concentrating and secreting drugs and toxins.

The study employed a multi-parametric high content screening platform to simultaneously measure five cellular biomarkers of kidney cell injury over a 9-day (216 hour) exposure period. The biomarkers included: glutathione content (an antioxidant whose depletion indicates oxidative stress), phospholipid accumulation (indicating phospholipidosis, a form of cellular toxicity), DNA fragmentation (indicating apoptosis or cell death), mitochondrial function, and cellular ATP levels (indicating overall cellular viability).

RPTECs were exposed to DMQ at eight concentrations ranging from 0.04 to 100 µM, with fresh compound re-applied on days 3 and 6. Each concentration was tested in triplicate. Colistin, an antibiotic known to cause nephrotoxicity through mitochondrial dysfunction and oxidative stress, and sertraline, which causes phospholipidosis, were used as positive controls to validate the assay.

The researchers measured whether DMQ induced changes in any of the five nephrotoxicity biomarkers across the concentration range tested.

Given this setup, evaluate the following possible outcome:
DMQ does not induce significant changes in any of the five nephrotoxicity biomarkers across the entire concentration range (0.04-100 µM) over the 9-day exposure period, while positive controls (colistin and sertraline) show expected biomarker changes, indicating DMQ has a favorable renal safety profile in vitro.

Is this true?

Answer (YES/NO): YES